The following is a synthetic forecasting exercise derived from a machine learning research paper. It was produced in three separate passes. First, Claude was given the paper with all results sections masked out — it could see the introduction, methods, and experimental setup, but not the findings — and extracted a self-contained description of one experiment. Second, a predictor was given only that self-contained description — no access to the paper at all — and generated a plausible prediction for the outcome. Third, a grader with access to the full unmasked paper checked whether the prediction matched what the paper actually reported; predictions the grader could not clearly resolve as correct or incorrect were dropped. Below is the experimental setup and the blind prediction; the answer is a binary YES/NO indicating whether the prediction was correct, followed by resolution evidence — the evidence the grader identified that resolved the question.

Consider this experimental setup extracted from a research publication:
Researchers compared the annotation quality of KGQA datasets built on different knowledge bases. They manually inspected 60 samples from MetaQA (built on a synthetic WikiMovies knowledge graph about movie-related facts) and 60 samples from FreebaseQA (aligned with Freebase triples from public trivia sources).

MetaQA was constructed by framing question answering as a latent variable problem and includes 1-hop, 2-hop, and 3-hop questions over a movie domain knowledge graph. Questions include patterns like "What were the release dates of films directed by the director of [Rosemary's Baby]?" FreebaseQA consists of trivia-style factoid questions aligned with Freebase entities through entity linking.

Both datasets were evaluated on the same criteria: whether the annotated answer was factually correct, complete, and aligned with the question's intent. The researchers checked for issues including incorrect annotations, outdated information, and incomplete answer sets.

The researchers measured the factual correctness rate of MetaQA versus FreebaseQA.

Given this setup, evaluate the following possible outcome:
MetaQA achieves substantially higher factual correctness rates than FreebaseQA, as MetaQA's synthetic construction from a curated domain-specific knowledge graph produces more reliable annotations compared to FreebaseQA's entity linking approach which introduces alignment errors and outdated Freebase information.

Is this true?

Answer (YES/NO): NO